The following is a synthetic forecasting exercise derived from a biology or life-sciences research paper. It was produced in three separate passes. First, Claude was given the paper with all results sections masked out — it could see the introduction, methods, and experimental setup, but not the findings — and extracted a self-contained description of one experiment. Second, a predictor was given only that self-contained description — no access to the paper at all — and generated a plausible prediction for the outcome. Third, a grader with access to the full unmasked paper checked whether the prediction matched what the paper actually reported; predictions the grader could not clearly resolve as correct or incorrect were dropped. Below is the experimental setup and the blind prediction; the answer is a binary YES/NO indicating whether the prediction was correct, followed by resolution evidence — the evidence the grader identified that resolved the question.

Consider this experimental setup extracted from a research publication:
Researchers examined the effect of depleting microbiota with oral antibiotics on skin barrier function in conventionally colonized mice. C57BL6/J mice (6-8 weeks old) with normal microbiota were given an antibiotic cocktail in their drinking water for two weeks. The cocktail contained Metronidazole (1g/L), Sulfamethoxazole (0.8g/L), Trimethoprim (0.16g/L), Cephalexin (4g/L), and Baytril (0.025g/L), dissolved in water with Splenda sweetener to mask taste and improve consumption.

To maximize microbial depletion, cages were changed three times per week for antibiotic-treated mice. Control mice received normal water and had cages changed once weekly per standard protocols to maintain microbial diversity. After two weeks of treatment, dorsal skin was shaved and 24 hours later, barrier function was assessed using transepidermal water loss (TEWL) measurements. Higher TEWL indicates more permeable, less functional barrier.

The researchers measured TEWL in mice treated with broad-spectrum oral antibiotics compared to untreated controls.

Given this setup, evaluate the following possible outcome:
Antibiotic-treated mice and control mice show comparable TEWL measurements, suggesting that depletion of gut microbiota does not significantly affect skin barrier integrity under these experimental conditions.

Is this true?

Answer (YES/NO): NO